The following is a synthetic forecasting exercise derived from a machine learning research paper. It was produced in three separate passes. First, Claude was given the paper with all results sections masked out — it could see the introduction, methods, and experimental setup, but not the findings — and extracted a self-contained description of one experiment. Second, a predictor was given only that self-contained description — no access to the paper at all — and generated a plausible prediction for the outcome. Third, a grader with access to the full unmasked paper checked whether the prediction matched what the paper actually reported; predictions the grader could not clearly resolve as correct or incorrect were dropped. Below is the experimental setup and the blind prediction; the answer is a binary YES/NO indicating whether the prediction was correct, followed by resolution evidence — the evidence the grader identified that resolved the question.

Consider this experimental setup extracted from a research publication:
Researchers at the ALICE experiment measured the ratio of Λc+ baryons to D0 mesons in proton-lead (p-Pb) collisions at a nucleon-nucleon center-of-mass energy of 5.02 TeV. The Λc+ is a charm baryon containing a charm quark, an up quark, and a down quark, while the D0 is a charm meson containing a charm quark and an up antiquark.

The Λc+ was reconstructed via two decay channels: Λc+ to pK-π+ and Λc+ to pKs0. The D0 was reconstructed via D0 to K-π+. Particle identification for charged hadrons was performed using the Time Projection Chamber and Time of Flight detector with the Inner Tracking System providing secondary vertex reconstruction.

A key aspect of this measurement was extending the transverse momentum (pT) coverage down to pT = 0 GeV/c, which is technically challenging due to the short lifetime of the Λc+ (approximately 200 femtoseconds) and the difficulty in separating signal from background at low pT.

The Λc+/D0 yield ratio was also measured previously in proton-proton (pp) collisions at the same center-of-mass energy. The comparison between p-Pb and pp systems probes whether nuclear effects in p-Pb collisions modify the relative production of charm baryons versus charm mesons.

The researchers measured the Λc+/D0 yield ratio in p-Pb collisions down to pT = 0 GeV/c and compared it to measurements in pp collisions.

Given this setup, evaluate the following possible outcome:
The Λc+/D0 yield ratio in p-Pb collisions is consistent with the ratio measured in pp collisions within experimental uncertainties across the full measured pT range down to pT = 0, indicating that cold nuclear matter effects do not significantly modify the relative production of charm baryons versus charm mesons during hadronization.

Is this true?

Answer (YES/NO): NO